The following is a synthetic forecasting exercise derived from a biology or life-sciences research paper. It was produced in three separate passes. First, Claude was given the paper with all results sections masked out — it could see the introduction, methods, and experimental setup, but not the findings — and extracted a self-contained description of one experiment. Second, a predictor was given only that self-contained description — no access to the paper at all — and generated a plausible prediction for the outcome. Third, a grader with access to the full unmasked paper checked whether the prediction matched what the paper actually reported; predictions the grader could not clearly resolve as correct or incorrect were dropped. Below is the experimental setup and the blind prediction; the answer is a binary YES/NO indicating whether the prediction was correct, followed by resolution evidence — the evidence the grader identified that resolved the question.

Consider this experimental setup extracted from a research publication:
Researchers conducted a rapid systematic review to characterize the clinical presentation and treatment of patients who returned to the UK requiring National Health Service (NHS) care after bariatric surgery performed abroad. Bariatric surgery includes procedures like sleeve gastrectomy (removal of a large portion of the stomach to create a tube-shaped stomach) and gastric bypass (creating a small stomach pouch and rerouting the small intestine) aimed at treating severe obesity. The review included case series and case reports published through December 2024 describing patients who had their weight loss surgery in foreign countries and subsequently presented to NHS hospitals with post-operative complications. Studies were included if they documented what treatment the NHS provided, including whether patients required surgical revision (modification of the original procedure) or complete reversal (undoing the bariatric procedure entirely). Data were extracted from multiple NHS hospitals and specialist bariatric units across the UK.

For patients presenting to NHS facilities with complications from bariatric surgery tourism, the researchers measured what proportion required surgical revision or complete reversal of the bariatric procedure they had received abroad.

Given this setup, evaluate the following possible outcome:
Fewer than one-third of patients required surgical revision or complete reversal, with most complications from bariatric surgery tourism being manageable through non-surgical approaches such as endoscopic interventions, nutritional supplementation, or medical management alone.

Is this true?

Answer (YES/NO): NO